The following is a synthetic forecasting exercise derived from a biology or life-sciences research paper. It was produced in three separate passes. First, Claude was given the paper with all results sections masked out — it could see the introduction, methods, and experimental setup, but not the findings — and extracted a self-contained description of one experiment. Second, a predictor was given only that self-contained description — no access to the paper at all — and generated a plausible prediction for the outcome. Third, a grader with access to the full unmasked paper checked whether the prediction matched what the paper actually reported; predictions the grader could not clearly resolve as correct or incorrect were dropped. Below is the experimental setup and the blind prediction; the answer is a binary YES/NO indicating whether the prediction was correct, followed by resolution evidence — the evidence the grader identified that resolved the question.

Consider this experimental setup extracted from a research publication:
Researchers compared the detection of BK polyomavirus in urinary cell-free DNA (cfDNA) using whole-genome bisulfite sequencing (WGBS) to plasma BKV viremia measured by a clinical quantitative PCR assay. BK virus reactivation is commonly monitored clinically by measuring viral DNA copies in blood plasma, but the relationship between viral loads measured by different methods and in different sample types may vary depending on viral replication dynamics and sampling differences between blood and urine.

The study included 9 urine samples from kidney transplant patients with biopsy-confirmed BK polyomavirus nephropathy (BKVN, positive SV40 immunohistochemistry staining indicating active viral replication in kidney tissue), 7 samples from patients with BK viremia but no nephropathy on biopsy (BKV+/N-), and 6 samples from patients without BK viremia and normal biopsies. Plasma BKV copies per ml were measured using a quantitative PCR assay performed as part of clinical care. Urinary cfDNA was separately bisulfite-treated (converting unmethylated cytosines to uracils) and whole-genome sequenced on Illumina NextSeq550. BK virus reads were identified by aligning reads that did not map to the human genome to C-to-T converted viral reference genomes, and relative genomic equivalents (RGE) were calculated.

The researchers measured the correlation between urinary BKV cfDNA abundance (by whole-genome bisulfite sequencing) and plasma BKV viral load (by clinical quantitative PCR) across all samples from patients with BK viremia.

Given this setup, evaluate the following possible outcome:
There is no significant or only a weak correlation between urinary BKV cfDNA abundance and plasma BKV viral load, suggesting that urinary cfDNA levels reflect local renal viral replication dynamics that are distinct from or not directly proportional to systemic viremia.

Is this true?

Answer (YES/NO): NO